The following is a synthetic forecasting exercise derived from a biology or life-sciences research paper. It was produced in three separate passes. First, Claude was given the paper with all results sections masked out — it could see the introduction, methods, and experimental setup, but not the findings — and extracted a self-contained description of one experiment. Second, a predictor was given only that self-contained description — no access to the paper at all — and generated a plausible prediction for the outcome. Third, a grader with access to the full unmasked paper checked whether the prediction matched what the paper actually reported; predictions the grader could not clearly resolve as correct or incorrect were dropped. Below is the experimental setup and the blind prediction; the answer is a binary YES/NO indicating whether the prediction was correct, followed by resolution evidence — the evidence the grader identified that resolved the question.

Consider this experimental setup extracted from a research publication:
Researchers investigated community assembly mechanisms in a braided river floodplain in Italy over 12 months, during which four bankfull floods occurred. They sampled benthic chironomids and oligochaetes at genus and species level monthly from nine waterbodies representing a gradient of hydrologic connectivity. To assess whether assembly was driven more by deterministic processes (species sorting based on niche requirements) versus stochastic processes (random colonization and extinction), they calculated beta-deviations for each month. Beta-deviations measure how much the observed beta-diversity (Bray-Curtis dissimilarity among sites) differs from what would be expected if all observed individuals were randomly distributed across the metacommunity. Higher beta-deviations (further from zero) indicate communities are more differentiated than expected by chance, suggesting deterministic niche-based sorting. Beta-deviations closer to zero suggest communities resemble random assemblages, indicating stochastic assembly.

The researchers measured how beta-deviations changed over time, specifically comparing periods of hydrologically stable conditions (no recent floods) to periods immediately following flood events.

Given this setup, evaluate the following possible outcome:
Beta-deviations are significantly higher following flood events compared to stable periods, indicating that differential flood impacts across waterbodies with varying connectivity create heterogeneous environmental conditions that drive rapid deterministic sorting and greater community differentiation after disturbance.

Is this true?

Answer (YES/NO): NO